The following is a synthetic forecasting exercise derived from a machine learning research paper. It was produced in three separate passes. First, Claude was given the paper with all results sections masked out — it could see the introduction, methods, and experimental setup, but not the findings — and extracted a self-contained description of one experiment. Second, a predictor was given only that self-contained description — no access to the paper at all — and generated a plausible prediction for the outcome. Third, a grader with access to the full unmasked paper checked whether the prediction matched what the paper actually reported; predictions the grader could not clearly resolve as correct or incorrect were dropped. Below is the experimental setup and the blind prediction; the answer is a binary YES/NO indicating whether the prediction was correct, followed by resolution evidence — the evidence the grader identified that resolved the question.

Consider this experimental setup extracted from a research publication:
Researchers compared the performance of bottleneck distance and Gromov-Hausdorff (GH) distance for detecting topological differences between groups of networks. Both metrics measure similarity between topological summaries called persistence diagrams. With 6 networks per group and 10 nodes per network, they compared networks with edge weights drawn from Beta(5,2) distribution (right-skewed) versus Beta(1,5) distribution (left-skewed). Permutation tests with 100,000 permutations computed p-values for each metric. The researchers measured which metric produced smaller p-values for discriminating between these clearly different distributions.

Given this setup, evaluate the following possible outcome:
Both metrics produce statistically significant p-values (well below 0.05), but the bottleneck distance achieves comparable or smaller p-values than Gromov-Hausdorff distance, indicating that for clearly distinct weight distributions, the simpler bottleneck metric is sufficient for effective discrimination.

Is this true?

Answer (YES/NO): NO